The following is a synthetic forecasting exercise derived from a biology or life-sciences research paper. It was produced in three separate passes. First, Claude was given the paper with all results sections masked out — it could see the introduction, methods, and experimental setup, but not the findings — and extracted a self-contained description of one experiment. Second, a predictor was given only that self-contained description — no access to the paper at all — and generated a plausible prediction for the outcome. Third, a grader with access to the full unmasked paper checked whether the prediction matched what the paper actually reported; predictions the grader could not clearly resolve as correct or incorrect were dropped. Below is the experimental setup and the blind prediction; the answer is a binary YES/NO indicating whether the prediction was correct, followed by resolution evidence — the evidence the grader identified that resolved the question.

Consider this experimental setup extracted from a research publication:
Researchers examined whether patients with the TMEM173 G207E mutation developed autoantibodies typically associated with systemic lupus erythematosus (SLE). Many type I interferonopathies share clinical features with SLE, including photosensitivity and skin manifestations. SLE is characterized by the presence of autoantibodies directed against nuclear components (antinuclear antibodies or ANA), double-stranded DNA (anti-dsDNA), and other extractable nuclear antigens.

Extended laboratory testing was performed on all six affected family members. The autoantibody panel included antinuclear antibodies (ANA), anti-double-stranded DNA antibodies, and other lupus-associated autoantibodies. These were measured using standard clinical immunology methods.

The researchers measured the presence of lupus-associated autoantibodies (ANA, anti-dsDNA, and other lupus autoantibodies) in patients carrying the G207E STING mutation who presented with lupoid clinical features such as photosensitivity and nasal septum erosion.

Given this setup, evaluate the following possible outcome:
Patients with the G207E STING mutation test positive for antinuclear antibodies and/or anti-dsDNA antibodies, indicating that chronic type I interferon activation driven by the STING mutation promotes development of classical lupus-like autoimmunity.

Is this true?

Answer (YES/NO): NO